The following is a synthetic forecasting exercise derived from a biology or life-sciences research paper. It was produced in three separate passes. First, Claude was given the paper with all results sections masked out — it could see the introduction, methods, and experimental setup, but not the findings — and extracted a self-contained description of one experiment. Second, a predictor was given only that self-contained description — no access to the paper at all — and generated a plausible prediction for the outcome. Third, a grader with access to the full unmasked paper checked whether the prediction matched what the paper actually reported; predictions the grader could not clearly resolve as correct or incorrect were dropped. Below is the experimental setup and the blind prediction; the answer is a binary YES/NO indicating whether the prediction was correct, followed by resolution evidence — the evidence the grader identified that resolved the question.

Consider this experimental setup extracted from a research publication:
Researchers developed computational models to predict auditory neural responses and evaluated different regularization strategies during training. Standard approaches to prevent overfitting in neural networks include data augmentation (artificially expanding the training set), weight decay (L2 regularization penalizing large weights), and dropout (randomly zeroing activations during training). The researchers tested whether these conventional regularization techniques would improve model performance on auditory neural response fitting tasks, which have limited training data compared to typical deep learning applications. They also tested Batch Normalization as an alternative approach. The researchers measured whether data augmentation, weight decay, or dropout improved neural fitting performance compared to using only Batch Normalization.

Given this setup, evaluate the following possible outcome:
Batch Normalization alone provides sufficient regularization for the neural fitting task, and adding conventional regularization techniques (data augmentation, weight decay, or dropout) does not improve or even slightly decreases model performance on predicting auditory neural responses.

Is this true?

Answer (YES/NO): YES